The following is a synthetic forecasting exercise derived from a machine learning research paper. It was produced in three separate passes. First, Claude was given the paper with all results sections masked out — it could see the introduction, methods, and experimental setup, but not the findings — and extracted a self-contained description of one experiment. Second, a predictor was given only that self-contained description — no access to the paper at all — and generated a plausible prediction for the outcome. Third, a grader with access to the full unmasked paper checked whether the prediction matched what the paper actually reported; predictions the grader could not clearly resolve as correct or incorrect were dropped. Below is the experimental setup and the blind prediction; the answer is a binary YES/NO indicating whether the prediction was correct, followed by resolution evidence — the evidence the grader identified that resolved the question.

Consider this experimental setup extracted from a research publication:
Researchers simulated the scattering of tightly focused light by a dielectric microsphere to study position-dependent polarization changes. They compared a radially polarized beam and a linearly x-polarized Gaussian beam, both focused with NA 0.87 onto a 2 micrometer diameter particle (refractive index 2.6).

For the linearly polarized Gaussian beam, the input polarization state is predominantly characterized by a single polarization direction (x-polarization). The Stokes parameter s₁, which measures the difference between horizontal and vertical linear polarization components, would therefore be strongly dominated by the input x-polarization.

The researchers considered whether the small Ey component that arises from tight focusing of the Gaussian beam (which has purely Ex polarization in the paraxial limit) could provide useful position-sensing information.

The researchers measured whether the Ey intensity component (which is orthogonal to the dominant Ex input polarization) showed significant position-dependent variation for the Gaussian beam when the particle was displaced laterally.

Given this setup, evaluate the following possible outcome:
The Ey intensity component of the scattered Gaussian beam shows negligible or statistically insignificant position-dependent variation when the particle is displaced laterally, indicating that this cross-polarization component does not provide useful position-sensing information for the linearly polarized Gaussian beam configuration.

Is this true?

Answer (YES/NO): NO